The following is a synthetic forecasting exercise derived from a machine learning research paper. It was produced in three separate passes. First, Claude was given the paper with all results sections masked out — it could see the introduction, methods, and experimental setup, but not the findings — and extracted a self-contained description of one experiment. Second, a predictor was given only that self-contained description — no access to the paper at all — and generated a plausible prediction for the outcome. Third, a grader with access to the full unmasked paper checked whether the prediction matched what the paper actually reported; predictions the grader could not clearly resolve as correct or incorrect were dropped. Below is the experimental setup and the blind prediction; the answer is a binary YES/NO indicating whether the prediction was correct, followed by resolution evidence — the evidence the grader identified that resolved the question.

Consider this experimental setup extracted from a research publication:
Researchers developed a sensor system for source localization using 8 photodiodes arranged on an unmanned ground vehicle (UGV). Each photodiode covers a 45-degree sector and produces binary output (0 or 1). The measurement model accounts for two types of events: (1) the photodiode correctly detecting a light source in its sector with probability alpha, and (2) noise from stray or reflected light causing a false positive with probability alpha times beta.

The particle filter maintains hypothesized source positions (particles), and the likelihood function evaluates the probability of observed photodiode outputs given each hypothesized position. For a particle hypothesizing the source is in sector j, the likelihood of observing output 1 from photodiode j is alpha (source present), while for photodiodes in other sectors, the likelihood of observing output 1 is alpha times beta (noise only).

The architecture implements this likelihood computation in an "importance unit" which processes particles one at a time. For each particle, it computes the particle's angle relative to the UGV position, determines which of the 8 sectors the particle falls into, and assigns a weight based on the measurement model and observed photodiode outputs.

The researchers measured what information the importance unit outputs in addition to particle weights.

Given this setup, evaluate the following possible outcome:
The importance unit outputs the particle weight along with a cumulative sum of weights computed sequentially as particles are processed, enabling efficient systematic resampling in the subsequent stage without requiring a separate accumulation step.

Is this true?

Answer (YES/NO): NO